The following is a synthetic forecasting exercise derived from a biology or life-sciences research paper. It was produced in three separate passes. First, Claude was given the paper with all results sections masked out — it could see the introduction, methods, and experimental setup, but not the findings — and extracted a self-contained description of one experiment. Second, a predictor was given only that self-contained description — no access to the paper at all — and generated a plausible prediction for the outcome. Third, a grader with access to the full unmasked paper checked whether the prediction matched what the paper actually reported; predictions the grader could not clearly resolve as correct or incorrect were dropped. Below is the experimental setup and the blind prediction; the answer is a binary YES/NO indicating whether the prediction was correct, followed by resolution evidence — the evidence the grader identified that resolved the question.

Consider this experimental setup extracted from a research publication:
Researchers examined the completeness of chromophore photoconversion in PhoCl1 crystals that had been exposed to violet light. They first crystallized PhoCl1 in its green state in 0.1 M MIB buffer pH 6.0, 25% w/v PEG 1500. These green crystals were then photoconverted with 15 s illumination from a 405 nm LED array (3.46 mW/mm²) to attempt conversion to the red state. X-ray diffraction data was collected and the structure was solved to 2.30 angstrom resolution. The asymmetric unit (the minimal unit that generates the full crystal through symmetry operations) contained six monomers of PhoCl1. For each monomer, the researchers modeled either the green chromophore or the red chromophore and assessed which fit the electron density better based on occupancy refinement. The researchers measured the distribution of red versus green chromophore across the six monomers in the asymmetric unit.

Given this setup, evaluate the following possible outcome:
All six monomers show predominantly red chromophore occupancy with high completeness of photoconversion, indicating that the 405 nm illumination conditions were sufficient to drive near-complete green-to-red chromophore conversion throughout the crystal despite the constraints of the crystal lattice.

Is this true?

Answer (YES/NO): NO